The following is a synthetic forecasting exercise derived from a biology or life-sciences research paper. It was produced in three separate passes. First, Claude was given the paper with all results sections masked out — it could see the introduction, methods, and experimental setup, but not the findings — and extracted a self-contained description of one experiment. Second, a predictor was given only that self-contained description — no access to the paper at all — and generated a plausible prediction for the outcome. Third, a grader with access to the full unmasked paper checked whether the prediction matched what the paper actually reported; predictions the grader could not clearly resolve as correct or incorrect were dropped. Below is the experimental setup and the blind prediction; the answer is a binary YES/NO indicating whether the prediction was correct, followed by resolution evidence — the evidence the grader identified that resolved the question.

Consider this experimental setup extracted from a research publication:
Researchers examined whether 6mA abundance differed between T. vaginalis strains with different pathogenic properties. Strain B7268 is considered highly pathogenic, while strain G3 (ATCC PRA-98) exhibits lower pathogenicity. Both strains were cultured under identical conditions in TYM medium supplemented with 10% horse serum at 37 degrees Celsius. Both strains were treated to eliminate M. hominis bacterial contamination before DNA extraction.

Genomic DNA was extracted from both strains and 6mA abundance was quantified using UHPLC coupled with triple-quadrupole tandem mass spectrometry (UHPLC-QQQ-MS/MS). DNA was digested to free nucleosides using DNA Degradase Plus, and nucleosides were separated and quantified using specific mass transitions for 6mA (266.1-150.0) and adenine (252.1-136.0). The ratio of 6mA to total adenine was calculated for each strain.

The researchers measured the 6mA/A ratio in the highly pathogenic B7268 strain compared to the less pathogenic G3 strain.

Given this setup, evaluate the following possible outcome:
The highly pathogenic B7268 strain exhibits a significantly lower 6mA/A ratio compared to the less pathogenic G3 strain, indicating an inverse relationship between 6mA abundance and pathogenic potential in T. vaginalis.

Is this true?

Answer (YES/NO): NO